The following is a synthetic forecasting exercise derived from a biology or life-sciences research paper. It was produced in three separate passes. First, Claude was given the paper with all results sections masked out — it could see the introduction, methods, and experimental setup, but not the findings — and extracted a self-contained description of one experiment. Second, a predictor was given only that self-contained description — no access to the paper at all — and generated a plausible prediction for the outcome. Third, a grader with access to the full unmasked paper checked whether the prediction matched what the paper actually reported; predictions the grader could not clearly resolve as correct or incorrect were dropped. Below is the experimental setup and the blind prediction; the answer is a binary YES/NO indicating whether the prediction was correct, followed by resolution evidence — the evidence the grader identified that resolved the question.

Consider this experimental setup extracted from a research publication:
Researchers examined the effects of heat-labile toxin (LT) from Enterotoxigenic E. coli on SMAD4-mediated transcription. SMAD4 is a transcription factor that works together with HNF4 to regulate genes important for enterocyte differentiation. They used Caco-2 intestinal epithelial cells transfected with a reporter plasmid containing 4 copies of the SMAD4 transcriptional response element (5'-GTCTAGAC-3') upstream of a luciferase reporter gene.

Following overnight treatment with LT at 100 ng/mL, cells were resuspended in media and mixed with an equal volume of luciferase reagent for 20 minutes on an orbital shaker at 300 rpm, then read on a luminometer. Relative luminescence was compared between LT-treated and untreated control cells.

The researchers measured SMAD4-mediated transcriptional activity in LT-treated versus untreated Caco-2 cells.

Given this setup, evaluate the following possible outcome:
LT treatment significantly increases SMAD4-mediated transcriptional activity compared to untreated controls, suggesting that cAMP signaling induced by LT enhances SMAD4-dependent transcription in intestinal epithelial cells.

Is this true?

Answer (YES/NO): NO